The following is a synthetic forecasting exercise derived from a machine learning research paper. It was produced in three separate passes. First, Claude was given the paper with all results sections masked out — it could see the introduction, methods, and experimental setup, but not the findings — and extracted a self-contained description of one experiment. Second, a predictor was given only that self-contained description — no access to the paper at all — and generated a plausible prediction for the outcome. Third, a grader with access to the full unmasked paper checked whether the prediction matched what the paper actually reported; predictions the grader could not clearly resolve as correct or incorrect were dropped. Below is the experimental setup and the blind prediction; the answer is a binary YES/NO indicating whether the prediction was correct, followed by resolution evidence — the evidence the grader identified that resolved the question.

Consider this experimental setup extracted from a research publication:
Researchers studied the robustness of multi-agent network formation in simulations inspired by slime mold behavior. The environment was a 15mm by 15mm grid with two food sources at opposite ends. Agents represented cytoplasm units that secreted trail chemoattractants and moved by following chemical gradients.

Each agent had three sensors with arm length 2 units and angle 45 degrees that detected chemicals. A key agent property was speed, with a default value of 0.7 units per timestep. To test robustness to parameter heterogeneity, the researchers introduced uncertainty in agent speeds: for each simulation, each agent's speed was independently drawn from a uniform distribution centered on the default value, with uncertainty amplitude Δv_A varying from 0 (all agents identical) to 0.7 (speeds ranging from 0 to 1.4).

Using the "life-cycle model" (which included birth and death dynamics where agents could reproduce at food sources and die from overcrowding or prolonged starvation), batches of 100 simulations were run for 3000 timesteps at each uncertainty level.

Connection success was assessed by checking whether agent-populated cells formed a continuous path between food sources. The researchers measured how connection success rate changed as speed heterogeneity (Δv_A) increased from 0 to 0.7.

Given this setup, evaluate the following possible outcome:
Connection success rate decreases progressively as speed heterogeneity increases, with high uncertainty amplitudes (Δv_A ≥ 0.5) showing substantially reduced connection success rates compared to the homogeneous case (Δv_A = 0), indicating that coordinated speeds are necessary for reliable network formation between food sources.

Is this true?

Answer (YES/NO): NO